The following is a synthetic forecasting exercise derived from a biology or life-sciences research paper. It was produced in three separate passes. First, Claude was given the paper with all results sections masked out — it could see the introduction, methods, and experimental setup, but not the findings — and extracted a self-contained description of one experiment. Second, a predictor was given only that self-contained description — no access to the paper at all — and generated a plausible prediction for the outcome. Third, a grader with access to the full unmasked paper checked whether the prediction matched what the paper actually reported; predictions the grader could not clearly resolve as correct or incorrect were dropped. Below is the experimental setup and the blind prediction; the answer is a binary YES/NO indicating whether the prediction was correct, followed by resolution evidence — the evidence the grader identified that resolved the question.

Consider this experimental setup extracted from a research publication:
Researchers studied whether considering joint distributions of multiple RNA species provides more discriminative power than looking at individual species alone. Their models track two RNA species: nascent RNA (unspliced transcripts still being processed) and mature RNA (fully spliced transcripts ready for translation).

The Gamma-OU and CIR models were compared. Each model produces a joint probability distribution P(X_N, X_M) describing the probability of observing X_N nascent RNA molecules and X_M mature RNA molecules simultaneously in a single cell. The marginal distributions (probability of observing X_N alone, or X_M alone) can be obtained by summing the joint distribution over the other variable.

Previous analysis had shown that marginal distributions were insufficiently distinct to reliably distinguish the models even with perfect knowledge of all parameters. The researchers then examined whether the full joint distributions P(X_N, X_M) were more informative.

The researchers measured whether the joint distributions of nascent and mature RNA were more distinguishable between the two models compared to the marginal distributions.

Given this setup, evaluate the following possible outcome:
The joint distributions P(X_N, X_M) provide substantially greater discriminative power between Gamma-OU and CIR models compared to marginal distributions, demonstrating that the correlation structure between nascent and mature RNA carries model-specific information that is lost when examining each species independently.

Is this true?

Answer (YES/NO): YES